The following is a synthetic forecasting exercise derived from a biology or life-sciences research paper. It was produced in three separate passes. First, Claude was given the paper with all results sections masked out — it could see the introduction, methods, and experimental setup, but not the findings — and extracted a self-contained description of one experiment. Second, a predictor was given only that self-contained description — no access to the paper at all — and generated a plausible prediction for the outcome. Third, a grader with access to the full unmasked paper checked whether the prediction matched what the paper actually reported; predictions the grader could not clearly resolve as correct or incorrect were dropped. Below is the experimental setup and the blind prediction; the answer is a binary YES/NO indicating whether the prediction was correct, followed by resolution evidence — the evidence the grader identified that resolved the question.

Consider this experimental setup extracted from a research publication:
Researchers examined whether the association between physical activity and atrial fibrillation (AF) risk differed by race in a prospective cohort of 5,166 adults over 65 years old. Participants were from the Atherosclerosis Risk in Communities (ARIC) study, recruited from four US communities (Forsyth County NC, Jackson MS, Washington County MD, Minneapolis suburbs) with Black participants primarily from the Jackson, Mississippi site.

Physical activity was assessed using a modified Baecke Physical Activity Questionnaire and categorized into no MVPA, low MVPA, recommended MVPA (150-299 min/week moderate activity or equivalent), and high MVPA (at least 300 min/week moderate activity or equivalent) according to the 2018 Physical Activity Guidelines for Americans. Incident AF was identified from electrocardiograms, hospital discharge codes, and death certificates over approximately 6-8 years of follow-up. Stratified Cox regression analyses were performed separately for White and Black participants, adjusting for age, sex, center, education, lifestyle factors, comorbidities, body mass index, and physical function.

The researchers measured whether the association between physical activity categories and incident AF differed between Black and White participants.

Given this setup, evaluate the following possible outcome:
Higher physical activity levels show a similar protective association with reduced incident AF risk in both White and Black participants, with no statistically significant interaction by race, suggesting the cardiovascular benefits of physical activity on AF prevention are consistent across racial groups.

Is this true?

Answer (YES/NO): YES